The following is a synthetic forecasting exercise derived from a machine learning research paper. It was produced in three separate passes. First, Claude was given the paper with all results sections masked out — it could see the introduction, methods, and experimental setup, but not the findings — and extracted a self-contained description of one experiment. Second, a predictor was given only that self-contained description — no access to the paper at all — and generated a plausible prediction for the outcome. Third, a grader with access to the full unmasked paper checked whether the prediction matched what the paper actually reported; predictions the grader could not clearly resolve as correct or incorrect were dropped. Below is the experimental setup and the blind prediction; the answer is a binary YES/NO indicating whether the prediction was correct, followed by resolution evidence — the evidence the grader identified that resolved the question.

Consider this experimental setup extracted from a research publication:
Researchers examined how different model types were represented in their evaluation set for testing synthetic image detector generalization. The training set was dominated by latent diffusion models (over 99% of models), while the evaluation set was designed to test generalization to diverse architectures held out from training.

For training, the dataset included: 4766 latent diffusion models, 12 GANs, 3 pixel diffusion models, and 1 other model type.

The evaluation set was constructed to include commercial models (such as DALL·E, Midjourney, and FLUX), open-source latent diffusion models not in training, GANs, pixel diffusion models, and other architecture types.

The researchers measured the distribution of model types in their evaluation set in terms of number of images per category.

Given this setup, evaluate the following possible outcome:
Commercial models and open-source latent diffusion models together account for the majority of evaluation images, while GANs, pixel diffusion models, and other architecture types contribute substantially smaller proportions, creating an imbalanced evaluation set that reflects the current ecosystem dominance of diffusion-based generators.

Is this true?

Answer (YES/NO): YES